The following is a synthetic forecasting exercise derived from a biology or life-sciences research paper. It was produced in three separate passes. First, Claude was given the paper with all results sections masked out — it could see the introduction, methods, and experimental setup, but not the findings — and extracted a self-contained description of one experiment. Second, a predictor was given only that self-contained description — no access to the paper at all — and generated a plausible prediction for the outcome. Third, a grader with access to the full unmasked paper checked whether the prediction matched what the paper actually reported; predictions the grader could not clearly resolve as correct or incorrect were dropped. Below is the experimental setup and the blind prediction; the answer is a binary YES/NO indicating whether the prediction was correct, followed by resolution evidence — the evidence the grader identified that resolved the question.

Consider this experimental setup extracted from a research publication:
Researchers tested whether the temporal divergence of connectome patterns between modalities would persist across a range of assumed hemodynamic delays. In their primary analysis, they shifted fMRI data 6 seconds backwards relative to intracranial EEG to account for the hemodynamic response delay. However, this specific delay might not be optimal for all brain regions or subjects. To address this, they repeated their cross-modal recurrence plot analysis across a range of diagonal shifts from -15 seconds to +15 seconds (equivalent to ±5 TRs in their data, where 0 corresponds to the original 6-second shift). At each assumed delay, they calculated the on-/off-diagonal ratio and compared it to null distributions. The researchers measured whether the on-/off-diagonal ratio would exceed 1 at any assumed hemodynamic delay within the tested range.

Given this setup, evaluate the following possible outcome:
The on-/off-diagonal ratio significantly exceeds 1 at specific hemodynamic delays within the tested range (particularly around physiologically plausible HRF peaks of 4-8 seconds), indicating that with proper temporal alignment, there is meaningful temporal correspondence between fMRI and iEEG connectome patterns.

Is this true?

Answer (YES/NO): NO